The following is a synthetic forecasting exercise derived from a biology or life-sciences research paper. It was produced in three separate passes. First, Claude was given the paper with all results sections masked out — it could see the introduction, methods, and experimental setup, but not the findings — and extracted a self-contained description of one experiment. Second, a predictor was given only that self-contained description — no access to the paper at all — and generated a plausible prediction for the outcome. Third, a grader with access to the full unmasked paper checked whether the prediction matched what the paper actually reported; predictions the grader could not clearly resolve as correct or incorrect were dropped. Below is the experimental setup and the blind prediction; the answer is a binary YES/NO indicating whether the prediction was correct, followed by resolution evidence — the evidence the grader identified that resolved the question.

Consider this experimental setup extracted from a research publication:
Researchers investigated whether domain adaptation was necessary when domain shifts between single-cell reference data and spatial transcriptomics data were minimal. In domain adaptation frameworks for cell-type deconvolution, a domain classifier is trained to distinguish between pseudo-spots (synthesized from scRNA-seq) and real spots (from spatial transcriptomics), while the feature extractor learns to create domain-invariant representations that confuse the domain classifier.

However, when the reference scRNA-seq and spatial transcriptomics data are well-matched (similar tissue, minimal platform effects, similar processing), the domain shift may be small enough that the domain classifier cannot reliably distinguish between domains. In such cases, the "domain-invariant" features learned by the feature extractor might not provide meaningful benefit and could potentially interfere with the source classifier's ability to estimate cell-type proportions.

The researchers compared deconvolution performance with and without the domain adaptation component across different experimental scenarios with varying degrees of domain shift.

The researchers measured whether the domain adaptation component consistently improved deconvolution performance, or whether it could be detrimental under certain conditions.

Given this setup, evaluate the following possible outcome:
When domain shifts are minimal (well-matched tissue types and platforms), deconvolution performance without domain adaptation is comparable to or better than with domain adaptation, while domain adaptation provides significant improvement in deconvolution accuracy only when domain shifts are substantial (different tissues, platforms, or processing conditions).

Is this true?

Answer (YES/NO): YES